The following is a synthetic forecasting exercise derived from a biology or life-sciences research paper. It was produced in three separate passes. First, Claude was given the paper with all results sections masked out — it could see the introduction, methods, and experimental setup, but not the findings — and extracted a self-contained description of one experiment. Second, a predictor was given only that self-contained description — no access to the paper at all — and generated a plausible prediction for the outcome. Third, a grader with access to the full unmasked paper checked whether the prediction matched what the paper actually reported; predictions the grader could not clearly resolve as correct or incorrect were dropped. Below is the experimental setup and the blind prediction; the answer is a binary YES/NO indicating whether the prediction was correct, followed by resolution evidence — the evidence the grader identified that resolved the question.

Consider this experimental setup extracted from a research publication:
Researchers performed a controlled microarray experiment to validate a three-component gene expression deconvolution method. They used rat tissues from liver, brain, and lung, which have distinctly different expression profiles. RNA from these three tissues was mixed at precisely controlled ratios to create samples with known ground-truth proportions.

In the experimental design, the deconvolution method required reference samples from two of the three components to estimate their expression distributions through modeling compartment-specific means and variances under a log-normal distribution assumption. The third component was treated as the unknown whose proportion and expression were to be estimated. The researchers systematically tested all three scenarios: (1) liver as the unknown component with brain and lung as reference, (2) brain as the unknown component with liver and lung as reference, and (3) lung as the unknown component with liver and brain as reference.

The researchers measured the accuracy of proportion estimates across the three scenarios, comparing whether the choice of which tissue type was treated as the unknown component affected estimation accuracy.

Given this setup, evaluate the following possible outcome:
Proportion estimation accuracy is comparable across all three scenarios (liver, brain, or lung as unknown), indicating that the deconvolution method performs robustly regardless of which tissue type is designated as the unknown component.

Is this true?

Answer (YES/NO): YES